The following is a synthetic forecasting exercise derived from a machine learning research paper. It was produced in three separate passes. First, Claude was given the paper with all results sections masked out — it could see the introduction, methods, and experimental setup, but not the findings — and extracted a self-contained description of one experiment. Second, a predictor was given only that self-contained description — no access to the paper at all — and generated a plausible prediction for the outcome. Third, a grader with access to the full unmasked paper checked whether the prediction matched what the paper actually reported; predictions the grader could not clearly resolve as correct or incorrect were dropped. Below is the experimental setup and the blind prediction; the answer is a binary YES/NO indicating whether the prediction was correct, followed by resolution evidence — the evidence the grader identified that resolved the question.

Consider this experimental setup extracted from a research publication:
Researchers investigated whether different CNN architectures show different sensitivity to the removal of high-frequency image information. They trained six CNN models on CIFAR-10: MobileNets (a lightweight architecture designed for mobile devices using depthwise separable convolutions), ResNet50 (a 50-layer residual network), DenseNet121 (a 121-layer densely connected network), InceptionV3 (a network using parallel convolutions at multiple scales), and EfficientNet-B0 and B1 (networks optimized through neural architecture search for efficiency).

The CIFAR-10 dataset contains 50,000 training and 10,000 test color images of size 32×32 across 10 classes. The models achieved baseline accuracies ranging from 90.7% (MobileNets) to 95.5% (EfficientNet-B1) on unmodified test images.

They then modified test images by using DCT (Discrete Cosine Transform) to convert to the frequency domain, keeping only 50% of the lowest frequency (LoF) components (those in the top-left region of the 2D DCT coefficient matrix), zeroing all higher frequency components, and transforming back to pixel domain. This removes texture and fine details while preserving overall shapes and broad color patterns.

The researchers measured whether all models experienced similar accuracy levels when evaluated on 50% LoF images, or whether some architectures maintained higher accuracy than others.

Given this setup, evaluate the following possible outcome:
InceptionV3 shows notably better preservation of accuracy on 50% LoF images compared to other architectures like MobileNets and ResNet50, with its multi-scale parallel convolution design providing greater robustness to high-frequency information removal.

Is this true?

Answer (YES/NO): NO